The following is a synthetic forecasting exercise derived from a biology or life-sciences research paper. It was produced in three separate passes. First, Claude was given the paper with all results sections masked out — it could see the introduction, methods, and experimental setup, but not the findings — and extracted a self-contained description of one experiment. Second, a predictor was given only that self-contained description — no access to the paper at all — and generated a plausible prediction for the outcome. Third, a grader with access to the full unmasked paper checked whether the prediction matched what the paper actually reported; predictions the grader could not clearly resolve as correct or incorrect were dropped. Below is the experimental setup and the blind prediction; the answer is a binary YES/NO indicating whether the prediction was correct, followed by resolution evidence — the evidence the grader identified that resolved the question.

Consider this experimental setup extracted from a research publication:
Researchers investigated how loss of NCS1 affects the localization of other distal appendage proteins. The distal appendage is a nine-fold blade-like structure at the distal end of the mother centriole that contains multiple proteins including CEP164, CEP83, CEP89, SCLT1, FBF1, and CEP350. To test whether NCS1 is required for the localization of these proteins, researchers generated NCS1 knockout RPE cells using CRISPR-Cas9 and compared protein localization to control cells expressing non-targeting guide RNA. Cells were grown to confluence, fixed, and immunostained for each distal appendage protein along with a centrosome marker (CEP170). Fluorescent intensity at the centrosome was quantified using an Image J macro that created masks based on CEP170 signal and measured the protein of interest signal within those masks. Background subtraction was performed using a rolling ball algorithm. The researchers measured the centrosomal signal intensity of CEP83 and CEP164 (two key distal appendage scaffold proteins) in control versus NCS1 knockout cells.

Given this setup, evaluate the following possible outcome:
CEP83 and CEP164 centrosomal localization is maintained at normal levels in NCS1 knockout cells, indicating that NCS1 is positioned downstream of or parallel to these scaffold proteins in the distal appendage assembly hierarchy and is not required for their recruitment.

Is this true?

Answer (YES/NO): YES